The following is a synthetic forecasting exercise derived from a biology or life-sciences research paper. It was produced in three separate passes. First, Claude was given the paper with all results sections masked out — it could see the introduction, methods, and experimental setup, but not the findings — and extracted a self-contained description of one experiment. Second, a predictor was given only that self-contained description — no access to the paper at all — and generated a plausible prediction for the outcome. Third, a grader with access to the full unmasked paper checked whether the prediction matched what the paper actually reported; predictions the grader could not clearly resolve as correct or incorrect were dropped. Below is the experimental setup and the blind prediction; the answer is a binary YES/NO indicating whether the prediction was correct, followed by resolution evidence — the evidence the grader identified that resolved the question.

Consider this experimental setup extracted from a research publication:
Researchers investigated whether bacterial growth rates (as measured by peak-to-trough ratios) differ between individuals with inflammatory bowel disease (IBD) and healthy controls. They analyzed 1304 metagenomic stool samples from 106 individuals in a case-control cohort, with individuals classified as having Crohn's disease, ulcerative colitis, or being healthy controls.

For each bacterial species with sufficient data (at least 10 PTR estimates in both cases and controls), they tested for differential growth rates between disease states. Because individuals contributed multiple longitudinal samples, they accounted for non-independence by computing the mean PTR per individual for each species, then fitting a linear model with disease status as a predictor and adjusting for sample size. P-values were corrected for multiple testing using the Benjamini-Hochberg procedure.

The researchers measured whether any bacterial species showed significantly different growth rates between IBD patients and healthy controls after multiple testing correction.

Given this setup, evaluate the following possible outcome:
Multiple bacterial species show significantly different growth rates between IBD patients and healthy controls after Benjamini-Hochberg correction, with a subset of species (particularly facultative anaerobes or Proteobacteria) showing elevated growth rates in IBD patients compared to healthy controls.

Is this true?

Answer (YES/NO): NO